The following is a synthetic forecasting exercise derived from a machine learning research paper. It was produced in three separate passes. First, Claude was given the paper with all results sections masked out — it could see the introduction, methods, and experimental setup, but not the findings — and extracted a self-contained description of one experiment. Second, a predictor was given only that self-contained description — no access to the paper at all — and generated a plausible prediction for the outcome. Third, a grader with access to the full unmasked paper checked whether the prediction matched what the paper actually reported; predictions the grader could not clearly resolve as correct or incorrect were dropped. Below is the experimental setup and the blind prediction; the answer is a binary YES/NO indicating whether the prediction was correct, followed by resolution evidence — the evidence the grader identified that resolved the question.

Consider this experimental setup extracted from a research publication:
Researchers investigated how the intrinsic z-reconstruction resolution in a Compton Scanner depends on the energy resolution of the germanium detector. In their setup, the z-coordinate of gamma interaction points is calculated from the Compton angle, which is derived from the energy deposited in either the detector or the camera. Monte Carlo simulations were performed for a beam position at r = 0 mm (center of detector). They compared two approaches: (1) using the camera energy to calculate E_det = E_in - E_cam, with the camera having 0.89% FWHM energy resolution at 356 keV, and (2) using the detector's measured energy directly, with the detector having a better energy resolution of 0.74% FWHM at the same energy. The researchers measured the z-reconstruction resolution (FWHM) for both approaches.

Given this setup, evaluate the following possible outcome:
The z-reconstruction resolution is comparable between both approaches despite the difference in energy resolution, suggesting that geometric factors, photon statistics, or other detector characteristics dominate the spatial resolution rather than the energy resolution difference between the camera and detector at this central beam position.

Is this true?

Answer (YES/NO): NO